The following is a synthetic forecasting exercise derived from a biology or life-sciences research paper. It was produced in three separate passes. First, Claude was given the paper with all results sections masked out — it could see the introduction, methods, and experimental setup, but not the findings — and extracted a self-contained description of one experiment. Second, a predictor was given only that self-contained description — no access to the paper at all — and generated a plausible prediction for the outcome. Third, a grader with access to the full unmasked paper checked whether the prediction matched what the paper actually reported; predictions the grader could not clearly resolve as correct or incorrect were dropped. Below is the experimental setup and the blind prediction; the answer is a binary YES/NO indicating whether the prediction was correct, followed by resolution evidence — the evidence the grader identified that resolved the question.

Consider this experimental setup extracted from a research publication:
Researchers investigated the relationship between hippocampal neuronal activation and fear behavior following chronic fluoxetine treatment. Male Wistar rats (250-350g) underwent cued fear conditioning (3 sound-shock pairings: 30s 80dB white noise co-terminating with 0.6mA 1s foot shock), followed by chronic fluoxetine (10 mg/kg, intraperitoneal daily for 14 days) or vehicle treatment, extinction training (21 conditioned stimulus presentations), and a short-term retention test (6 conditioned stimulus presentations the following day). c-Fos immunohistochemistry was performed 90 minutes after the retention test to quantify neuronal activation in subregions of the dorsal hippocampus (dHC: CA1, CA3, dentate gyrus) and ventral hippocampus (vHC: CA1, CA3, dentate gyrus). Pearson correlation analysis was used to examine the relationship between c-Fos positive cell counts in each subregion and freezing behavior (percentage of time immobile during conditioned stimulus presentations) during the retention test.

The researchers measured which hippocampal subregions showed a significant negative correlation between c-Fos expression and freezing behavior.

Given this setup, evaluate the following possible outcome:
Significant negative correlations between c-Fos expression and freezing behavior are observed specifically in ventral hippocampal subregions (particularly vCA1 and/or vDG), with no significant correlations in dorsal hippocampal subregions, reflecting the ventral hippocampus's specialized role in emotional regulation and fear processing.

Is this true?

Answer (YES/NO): NO